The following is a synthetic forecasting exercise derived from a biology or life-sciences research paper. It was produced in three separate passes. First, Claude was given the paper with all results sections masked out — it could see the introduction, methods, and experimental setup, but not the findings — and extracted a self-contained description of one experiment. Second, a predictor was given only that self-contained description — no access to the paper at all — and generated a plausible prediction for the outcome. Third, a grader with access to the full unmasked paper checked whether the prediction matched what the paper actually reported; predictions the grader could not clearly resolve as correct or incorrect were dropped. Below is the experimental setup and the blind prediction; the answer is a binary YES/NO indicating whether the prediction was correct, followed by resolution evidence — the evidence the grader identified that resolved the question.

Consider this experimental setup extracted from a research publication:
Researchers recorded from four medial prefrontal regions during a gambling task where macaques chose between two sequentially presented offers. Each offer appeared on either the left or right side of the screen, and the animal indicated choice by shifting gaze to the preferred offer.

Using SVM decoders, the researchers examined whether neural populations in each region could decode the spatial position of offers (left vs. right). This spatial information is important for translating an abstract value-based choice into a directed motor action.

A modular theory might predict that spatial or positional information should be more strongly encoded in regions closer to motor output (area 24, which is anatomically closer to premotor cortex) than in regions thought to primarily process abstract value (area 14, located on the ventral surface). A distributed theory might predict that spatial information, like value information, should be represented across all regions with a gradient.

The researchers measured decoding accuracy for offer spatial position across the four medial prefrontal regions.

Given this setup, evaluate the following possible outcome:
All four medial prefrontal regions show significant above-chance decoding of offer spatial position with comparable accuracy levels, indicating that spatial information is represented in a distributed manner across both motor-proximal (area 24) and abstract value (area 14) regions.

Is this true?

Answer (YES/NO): NO